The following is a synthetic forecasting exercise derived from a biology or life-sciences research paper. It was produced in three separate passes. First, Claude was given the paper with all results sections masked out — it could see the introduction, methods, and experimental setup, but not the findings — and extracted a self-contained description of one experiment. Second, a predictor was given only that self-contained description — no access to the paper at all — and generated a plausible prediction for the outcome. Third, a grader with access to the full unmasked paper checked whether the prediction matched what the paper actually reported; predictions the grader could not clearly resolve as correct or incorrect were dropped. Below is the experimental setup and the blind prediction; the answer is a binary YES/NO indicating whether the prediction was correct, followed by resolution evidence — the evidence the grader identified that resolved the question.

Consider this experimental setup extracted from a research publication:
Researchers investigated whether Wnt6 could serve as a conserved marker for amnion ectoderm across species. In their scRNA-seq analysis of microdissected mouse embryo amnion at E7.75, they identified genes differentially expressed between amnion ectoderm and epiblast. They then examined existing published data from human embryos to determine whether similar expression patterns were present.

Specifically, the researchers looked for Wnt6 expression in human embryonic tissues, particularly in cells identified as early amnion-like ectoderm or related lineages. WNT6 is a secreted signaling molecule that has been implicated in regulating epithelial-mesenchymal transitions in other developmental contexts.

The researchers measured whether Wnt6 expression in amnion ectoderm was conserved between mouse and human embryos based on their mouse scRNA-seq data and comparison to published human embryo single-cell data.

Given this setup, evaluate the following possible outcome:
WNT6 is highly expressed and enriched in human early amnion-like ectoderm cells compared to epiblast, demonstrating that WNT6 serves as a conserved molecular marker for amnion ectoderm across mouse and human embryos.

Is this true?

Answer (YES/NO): YES